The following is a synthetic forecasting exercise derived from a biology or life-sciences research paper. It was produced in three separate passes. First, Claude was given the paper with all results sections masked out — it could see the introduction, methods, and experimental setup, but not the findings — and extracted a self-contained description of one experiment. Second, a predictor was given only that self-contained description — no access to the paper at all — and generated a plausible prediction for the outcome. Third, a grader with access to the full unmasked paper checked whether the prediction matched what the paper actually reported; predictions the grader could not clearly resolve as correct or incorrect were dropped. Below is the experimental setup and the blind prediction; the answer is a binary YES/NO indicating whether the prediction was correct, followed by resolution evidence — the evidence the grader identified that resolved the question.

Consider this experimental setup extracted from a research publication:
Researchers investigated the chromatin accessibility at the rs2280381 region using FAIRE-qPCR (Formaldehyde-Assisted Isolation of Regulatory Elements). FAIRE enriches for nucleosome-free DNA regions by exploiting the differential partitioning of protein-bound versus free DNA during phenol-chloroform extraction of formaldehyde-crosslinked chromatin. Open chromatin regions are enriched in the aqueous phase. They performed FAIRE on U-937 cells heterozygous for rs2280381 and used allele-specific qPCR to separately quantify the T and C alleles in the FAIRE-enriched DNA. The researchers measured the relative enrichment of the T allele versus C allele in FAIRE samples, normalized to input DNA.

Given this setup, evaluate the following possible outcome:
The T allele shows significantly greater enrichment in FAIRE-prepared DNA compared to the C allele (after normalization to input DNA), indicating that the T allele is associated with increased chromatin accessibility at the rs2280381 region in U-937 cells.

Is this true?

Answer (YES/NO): NO